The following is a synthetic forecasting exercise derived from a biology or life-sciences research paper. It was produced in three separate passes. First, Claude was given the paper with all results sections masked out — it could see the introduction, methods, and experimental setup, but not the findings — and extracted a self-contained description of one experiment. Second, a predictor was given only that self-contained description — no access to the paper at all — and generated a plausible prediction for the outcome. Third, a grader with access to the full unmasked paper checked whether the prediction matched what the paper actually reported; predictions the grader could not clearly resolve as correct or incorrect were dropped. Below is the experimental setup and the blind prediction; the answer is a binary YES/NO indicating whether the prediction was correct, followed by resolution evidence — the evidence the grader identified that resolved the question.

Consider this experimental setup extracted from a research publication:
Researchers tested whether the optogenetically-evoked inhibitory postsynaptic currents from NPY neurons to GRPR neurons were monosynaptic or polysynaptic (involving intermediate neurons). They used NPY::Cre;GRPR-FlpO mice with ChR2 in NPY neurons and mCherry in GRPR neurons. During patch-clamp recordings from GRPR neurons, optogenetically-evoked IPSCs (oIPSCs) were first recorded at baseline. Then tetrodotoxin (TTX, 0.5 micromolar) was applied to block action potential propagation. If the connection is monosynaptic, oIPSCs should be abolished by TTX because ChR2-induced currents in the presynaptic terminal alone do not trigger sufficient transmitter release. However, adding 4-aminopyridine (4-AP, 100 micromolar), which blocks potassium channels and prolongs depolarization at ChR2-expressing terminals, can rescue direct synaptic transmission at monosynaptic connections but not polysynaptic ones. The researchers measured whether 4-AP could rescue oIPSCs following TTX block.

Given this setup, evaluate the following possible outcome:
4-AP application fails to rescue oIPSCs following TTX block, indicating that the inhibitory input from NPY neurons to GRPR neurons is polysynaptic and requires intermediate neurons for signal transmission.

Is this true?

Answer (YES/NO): NO